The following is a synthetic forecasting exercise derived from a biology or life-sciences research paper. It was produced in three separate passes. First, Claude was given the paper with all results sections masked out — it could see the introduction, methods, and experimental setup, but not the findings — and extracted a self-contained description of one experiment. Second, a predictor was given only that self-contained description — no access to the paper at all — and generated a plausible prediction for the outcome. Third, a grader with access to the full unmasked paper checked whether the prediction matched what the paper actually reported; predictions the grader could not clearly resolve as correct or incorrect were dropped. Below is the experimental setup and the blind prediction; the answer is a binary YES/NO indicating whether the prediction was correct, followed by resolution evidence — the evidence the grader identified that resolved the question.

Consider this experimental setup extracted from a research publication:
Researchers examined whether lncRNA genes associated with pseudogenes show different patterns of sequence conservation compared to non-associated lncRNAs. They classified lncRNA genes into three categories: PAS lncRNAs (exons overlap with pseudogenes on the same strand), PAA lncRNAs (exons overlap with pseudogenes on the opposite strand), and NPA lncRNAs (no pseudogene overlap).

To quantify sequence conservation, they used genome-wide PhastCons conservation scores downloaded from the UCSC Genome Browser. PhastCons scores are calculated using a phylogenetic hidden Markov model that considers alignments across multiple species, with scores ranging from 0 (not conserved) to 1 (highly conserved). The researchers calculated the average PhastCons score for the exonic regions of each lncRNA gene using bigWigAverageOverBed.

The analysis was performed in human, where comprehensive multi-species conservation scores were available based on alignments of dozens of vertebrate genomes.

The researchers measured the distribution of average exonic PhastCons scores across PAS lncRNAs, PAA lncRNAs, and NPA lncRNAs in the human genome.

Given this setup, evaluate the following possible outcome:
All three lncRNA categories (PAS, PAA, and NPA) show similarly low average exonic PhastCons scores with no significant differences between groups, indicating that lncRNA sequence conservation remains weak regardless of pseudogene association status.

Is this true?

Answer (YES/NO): NO